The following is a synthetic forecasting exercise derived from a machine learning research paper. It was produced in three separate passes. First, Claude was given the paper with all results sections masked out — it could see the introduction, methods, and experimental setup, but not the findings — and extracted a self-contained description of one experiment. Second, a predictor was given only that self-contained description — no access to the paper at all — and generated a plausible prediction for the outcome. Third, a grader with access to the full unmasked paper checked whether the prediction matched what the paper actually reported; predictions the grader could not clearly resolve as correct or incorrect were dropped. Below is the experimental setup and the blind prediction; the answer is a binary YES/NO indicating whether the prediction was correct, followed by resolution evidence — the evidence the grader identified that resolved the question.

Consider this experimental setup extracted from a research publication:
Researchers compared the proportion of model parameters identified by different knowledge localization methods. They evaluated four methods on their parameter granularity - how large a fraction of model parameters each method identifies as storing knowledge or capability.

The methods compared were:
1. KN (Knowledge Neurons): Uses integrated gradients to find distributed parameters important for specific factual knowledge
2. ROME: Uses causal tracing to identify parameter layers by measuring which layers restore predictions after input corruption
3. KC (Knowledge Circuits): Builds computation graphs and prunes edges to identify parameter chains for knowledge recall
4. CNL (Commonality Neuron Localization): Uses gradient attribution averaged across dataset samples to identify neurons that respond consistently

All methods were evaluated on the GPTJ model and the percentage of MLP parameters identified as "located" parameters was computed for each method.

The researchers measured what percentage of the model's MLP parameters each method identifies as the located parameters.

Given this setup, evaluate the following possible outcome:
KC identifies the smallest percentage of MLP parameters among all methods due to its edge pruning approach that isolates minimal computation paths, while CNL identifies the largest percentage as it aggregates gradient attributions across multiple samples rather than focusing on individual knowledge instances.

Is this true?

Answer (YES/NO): NO